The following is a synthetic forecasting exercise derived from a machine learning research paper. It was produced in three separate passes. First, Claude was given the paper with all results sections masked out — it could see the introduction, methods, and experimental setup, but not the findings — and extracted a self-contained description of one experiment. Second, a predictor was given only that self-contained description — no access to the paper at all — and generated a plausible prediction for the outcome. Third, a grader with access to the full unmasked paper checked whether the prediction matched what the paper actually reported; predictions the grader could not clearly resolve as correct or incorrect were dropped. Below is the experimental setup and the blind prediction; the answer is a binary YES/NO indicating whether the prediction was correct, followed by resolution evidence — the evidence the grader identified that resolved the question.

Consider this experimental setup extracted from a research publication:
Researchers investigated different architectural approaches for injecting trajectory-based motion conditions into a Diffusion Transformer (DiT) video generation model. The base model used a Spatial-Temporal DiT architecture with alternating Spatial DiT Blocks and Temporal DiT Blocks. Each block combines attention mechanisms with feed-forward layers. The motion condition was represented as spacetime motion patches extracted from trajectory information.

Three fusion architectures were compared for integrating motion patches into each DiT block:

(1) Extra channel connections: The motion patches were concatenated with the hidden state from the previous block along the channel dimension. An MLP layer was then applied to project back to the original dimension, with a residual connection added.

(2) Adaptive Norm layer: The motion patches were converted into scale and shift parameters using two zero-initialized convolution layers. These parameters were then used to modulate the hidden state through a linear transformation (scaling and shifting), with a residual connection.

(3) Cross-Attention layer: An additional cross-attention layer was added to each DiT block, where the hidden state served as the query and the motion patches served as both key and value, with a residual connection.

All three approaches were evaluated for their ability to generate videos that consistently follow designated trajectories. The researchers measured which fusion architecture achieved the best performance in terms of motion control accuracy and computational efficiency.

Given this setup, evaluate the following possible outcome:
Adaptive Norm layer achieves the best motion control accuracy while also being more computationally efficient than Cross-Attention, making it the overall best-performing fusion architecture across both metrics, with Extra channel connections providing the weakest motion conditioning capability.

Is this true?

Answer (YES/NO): YES